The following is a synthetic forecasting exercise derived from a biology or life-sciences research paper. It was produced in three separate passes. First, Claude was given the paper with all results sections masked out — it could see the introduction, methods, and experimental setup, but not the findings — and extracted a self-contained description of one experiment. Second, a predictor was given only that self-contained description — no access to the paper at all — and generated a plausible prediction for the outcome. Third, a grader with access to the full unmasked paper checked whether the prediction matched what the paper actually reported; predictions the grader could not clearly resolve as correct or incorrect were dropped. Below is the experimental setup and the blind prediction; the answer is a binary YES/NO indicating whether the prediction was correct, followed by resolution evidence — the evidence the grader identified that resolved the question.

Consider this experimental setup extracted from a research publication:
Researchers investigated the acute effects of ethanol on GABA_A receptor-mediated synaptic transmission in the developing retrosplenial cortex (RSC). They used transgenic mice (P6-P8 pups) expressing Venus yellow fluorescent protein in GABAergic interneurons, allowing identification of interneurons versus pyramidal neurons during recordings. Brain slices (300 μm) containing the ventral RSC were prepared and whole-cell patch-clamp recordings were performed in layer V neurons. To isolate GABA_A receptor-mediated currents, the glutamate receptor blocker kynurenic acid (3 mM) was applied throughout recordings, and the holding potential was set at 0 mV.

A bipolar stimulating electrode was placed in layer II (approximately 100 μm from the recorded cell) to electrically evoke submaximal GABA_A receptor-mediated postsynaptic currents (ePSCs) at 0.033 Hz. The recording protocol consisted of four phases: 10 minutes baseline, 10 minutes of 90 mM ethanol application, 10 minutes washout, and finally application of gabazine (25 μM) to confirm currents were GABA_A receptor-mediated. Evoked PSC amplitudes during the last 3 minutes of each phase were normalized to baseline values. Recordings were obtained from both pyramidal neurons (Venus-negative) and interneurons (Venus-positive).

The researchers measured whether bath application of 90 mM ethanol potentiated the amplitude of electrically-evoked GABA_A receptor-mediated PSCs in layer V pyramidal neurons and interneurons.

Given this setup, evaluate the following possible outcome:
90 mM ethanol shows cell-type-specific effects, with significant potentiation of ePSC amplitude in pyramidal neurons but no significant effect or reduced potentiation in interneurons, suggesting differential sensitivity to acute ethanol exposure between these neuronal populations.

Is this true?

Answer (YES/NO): NO